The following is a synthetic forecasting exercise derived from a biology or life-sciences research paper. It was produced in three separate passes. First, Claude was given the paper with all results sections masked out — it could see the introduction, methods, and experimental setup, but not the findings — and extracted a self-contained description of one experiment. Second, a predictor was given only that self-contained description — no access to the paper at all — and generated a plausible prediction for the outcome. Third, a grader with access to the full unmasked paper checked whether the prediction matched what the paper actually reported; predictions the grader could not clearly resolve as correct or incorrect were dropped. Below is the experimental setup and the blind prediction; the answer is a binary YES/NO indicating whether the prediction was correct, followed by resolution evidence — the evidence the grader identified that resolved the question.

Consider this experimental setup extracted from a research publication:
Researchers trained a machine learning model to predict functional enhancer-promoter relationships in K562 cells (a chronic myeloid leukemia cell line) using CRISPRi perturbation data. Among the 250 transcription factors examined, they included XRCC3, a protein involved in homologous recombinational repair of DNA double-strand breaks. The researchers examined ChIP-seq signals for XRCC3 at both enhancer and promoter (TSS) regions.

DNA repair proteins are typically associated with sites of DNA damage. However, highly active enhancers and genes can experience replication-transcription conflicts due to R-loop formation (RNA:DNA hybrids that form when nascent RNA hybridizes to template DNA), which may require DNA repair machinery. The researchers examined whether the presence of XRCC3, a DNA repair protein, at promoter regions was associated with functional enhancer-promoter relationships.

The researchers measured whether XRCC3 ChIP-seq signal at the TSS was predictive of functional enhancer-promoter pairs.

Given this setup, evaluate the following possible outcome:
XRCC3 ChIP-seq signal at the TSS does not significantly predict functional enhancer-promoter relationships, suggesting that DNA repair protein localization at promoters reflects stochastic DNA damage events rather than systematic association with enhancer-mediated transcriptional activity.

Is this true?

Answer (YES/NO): NO